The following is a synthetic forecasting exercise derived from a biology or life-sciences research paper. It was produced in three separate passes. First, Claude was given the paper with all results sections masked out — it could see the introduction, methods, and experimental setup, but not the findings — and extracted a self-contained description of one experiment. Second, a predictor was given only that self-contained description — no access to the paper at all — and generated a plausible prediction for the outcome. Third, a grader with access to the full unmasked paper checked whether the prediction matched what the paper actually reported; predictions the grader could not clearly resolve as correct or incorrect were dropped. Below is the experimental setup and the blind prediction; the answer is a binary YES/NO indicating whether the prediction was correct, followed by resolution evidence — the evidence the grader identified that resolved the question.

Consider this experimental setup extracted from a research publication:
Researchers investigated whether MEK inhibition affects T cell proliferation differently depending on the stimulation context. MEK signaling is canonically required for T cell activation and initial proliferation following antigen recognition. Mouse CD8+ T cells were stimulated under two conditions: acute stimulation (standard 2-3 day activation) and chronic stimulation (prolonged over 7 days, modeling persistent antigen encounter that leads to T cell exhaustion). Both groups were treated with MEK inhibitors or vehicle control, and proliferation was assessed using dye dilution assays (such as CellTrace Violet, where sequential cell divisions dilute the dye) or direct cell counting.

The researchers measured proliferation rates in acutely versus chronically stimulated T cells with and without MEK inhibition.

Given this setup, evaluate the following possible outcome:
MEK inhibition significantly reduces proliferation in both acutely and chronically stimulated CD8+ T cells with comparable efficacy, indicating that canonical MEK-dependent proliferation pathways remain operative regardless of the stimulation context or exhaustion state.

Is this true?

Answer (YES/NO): NO